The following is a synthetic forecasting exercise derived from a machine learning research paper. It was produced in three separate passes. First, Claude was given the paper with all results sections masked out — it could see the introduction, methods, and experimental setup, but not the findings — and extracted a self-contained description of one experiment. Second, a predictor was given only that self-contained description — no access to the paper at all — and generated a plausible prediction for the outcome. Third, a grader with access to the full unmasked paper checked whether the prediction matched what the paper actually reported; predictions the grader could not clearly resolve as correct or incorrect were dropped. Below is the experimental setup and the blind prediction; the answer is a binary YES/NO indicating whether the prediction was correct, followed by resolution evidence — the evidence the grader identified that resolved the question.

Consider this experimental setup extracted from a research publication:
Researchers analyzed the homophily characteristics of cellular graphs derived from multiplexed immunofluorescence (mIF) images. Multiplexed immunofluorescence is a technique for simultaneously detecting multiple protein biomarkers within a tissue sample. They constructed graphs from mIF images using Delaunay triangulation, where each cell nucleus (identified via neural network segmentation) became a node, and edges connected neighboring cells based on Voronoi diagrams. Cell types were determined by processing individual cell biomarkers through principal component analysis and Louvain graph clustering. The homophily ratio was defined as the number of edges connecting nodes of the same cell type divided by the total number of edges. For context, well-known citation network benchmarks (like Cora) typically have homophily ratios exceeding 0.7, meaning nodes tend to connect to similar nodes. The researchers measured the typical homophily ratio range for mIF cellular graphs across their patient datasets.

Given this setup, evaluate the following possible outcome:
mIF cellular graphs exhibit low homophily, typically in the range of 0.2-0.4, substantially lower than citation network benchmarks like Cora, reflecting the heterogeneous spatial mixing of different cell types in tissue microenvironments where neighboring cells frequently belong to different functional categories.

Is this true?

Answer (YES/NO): NO